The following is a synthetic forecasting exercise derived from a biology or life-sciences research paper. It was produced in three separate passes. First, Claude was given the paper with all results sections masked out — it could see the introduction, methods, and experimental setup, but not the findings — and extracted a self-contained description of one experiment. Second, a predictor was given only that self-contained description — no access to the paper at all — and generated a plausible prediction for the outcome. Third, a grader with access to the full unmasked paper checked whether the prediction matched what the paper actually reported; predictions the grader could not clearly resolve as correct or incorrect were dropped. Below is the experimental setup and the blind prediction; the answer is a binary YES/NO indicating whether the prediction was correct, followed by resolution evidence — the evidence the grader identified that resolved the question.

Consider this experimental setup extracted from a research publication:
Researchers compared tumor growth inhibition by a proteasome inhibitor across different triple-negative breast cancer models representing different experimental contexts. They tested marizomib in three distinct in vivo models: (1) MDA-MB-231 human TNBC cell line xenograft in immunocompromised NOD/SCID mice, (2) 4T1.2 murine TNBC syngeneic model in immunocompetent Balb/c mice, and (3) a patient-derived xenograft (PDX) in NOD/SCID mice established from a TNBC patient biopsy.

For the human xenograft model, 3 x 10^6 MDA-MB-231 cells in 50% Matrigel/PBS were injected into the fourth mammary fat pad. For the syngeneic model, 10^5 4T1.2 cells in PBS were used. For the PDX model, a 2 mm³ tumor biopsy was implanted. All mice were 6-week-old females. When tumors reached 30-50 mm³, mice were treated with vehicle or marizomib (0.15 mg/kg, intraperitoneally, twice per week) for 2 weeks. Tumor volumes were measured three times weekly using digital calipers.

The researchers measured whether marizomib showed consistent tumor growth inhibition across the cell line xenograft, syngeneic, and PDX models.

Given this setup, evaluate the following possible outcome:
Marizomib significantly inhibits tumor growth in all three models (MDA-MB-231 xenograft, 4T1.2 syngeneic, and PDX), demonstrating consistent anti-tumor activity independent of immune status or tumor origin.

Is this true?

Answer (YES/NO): YES